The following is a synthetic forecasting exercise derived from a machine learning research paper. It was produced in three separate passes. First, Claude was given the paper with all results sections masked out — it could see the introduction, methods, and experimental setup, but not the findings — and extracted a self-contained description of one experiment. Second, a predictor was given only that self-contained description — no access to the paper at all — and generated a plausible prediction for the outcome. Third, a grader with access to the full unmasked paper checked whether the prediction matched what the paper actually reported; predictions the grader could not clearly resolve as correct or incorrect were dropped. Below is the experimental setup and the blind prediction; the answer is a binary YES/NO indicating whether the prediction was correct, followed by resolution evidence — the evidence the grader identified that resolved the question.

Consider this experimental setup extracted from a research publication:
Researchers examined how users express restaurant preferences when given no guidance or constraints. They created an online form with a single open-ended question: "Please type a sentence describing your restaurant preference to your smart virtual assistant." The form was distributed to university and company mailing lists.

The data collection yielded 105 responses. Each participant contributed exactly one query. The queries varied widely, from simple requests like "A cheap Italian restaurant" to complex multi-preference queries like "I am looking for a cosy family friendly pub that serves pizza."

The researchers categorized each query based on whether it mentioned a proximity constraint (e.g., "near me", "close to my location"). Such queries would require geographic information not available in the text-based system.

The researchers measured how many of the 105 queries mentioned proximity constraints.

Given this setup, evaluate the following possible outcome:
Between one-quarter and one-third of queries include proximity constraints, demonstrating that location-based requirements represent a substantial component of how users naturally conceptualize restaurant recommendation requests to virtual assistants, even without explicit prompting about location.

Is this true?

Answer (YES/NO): NO